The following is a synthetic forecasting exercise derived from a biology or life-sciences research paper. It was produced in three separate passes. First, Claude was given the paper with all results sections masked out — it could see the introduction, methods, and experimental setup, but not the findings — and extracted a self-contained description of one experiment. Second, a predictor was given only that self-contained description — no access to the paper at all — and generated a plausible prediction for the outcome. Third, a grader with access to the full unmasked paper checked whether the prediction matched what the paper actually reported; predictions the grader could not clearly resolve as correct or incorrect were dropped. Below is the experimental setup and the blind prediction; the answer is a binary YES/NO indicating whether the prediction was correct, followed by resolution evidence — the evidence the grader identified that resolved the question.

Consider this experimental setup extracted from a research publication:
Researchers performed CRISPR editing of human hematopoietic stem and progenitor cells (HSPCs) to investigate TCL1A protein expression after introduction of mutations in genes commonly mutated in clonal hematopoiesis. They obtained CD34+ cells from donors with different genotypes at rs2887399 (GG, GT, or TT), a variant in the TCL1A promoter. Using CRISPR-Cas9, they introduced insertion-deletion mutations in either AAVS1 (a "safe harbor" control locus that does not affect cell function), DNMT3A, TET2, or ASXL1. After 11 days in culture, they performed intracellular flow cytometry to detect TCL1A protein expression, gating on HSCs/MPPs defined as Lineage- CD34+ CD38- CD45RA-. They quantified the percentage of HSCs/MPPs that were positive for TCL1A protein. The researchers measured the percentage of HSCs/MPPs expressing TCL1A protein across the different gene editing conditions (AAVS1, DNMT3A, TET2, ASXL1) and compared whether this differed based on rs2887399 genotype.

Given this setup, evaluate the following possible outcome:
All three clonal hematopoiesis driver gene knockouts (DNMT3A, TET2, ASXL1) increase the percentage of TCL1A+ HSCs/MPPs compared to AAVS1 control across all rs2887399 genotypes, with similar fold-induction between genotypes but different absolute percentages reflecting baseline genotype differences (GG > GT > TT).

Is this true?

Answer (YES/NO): NO